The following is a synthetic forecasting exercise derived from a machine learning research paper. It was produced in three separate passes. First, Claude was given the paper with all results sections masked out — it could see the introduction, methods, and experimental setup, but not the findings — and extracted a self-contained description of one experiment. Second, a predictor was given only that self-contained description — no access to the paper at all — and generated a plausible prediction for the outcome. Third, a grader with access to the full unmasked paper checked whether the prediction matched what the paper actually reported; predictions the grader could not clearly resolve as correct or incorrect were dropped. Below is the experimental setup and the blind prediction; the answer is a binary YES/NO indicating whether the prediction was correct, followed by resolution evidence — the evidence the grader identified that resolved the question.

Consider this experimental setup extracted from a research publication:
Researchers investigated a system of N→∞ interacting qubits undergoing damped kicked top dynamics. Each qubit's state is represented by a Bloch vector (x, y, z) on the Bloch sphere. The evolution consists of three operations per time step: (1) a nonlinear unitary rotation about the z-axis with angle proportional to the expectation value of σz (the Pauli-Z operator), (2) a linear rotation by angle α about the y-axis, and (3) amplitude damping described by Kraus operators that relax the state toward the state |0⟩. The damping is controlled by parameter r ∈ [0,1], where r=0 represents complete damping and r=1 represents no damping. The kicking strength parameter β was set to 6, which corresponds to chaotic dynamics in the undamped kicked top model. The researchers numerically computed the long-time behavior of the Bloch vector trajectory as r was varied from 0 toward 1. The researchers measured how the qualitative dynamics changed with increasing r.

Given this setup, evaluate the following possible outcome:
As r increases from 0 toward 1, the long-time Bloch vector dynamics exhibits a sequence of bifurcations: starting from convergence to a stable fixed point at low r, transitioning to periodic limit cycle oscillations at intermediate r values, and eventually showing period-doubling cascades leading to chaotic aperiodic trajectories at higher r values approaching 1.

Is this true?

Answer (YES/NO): NO